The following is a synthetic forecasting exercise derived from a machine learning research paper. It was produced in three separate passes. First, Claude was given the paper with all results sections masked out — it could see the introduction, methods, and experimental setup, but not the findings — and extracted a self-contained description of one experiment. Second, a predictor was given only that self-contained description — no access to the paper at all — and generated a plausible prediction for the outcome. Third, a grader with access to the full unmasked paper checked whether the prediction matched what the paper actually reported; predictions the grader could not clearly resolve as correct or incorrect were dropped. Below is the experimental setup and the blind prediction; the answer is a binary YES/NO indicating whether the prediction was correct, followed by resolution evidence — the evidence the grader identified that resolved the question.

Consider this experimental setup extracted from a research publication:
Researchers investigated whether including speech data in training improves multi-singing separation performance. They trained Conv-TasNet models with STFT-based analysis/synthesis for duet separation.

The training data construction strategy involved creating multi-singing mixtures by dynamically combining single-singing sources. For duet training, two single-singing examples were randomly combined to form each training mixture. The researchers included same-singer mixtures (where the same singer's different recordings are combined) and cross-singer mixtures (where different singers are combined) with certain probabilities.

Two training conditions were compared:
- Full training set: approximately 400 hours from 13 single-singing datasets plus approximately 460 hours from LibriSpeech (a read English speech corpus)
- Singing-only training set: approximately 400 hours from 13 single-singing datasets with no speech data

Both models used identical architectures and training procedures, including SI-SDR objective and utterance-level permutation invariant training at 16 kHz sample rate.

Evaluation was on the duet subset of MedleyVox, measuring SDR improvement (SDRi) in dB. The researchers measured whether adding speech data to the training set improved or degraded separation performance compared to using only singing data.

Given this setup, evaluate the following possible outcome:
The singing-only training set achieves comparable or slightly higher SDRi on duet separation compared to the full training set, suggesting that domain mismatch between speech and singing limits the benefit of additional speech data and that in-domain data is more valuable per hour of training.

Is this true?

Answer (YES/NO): NO